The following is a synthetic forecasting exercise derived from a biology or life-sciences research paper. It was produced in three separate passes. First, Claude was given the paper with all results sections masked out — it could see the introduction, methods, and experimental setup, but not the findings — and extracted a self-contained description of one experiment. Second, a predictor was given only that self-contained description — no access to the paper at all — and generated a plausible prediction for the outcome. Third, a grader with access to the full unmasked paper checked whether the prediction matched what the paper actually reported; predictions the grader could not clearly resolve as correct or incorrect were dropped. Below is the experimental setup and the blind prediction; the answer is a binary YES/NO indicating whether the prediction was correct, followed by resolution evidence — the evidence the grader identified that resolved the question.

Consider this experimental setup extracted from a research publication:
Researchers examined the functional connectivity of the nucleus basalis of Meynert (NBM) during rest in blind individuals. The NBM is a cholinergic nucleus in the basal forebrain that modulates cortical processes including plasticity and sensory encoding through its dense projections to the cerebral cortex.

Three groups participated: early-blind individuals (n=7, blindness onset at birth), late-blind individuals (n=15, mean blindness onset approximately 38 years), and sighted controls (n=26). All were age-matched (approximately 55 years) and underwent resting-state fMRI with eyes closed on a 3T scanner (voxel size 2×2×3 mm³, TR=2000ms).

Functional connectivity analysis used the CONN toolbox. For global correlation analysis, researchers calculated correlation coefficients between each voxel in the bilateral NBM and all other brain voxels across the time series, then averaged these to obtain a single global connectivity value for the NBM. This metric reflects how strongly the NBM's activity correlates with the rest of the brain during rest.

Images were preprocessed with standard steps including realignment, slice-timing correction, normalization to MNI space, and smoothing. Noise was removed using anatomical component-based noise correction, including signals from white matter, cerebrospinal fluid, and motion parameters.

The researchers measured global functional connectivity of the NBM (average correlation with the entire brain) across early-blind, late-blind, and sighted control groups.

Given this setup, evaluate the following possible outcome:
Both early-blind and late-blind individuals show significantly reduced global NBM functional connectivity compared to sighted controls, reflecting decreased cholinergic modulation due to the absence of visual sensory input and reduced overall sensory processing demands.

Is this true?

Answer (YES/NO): NO